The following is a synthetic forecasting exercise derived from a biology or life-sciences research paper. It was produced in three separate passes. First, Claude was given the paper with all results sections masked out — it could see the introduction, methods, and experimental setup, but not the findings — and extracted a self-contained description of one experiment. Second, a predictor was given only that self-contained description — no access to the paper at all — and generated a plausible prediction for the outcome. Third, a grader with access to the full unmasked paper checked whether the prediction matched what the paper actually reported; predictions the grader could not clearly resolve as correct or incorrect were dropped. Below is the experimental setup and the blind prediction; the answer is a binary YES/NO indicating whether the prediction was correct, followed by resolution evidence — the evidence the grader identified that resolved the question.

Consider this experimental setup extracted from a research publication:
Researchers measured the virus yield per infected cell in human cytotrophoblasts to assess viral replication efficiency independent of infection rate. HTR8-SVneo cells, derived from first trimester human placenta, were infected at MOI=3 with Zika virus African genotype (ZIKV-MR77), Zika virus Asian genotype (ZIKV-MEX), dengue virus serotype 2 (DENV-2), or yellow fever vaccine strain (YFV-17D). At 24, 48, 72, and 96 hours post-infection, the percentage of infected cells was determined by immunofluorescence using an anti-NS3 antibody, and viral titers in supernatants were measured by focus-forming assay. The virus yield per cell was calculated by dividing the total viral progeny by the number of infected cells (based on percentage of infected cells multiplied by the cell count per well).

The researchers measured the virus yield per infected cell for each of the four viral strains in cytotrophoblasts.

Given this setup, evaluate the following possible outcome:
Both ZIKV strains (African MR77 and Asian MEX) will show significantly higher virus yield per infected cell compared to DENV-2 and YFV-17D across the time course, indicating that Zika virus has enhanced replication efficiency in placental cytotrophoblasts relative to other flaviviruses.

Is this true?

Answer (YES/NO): YES